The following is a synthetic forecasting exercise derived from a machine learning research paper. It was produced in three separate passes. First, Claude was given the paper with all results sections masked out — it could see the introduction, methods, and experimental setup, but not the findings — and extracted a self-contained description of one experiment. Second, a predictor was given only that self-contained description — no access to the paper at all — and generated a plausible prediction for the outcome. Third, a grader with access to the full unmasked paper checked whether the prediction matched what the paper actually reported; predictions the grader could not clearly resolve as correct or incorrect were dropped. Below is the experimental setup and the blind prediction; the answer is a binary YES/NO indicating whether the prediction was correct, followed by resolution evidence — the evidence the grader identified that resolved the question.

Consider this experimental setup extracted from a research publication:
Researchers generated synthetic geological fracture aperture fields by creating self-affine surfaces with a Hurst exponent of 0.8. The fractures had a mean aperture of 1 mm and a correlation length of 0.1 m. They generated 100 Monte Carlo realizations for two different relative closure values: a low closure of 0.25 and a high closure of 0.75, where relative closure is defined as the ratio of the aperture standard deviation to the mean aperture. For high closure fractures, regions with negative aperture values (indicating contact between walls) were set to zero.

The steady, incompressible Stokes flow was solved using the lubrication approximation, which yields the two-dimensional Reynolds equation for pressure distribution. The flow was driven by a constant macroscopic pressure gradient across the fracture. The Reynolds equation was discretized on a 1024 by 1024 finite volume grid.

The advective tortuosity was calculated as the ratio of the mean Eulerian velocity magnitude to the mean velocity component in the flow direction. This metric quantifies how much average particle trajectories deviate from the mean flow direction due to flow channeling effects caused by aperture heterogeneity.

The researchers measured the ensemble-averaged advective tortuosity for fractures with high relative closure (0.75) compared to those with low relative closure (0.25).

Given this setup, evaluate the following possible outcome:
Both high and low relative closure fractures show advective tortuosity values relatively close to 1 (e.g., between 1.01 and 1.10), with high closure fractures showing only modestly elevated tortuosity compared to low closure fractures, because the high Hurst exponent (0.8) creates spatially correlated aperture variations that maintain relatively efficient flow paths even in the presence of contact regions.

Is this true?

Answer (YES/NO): NO